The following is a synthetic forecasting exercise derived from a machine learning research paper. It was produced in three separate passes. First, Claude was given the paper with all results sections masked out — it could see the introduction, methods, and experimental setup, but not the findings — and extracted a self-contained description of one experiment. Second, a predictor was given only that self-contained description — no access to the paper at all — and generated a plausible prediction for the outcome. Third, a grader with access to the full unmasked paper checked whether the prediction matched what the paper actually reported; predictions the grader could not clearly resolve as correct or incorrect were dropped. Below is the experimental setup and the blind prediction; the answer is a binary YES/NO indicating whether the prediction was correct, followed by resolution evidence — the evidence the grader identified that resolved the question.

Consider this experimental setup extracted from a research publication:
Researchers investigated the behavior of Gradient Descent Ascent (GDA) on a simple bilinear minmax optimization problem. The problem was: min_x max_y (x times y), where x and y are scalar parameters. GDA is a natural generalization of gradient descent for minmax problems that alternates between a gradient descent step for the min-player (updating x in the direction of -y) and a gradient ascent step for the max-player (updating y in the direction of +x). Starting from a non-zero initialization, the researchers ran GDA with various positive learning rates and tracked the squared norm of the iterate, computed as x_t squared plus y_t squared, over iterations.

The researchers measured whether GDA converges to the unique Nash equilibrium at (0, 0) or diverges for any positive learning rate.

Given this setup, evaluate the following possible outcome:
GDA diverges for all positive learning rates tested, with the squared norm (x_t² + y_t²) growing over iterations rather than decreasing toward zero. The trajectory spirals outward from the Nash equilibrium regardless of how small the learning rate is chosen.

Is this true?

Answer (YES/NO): YES